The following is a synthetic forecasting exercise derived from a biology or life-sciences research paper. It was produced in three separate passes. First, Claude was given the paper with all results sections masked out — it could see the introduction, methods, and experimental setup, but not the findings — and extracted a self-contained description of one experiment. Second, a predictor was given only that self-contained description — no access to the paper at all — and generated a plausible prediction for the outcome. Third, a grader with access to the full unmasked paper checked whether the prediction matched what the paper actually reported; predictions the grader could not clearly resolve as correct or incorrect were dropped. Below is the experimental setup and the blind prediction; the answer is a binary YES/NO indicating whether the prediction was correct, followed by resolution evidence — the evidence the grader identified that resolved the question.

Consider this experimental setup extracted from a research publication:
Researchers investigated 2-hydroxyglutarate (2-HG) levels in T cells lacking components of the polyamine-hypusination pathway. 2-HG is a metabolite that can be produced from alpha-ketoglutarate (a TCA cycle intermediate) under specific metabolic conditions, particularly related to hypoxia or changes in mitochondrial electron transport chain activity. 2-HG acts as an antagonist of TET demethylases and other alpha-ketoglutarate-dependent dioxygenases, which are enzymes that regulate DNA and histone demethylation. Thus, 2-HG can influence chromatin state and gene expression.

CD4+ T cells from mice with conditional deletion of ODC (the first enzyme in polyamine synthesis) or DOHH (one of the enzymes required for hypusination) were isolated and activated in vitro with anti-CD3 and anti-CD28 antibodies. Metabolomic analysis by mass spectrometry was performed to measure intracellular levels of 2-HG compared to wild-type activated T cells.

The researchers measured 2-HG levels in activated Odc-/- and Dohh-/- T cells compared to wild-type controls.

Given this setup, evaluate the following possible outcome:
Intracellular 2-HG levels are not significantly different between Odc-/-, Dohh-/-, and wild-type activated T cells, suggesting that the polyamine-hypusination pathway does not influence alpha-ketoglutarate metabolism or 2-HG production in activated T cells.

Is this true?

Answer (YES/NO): NO